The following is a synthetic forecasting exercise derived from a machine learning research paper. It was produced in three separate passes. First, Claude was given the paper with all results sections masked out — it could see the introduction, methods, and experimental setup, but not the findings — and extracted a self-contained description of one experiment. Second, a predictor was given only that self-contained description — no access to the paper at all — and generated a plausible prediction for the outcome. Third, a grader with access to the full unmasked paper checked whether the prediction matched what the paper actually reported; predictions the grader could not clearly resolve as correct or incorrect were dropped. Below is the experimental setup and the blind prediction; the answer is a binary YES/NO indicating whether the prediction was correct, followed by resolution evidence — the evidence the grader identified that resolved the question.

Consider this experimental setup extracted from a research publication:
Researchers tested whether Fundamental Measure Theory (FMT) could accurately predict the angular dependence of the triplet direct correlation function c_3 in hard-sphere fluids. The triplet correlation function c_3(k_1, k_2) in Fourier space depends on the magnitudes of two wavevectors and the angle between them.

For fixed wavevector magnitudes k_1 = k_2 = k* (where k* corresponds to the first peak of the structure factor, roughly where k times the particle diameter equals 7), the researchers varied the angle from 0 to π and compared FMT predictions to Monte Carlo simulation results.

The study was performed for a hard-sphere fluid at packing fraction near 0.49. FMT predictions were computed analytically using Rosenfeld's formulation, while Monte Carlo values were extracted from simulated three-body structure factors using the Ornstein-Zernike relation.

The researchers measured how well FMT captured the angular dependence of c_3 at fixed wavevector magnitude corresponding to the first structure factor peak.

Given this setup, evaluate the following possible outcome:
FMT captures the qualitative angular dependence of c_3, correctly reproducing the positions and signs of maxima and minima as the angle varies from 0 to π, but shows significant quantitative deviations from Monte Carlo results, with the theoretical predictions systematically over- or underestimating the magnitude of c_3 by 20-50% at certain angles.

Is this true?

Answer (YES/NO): NO